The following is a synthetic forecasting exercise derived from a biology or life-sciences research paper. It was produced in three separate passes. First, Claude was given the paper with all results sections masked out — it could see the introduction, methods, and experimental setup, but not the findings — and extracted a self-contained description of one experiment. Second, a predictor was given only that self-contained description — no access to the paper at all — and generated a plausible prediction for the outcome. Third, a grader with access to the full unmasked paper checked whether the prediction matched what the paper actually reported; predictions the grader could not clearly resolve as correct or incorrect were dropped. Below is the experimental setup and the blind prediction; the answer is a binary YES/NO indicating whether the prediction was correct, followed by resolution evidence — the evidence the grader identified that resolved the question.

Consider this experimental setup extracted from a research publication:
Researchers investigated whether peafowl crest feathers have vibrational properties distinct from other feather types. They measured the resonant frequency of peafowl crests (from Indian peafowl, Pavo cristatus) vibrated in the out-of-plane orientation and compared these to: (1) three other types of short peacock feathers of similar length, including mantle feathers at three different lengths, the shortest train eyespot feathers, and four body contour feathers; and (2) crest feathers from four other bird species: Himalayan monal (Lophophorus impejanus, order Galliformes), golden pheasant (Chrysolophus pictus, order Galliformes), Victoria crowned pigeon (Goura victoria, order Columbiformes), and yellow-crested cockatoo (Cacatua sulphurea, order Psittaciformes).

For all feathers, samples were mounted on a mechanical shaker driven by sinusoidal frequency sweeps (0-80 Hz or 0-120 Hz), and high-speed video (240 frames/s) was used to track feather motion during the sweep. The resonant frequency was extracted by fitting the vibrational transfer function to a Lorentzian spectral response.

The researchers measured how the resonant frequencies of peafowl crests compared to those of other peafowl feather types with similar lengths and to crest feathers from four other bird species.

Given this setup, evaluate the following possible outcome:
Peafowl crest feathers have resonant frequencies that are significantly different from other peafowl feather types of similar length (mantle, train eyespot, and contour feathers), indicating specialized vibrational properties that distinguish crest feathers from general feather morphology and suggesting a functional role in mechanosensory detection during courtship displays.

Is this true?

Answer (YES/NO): YES